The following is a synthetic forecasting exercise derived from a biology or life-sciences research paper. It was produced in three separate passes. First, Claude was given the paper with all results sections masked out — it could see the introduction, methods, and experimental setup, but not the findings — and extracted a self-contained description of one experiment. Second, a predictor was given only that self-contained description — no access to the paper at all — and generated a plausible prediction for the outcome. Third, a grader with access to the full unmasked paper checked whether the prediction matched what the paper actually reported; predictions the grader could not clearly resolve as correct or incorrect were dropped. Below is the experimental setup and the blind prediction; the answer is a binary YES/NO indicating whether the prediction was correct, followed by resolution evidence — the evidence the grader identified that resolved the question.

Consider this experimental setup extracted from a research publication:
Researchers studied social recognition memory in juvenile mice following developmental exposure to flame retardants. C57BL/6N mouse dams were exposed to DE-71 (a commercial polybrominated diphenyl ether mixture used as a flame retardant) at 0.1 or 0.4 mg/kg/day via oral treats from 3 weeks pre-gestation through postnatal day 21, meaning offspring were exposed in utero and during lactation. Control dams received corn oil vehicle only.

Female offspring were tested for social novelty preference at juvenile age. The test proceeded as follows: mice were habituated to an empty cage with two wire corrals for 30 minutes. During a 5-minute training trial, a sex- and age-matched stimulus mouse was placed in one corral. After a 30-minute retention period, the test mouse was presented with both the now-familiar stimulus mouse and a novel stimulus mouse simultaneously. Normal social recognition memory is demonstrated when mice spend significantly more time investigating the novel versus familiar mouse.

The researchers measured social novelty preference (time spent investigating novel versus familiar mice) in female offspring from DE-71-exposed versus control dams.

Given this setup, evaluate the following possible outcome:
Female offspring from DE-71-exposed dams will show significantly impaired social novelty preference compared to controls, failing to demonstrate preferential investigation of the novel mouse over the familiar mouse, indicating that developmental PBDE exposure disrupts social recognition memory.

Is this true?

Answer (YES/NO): NO